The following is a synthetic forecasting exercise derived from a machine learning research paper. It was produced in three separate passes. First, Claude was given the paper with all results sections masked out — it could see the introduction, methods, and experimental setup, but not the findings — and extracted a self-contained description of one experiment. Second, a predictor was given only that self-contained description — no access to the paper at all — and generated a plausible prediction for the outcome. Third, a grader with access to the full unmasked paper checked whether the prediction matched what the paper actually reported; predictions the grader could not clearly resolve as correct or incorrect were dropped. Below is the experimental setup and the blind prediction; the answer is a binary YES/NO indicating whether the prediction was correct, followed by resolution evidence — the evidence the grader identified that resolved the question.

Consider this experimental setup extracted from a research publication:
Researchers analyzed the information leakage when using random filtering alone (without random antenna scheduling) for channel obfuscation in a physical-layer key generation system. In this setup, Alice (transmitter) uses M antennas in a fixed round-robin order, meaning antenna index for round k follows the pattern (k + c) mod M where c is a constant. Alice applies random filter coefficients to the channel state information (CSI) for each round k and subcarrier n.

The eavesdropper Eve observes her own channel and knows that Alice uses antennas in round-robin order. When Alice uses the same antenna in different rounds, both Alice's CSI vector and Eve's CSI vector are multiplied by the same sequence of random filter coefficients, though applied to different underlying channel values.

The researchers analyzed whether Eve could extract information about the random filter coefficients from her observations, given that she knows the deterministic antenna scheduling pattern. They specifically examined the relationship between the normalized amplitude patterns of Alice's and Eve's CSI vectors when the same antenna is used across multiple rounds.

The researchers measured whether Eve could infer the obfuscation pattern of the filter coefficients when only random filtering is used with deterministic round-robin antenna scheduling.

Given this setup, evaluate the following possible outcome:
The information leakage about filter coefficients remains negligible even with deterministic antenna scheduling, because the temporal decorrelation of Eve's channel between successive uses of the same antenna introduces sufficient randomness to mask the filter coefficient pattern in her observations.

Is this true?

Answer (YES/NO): NO